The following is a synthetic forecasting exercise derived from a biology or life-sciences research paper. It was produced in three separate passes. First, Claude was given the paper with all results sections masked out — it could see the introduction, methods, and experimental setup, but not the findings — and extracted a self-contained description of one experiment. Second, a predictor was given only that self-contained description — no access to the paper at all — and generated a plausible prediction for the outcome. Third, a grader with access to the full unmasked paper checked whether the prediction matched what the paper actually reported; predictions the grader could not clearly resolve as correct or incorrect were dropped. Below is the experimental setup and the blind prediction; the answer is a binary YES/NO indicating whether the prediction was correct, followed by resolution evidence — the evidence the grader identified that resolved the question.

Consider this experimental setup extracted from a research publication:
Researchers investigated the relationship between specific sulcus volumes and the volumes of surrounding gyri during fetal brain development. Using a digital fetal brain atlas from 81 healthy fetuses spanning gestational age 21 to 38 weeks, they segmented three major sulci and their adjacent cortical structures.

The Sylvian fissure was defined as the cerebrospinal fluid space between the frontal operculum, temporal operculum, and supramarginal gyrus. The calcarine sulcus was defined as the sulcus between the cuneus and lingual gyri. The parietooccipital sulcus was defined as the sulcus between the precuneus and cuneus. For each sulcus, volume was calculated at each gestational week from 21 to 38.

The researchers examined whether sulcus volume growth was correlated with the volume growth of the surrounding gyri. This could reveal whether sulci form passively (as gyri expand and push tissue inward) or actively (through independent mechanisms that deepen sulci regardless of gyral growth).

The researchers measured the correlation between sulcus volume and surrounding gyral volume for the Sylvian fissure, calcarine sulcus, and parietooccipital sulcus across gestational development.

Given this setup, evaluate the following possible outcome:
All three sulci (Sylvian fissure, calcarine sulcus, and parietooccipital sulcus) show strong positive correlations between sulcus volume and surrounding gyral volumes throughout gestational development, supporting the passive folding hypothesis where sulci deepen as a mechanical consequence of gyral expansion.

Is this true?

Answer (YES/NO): NO